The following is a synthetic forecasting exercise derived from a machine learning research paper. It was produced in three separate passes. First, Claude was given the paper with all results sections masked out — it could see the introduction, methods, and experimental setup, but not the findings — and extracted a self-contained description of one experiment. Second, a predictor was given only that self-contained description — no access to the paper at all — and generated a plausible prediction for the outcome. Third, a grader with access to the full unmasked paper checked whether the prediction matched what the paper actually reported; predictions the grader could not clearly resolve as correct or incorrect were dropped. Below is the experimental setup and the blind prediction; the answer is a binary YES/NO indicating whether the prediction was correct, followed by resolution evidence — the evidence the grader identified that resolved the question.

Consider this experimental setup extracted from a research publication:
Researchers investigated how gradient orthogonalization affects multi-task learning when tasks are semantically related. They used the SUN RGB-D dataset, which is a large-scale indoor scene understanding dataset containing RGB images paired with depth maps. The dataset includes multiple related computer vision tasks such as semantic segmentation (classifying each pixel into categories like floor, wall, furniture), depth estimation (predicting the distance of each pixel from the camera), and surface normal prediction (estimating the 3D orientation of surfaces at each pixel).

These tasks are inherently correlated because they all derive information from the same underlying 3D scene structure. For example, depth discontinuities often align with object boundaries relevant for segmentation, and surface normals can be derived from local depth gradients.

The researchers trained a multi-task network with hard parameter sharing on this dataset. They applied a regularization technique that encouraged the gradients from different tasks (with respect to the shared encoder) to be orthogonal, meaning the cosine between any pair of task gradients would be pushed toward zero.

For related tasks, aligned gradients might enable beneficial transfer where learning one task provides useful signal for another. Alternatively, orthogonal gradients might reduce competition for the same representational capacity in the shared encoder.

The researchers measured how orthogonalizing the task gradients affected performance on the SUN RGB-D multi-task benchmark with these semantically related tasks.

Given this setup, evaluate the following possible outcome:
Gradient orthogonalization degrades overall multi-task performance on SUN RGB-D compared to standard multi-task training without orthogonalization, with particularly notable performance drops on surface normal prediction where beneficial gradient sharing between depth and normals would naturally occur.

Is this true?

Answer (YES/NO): NO